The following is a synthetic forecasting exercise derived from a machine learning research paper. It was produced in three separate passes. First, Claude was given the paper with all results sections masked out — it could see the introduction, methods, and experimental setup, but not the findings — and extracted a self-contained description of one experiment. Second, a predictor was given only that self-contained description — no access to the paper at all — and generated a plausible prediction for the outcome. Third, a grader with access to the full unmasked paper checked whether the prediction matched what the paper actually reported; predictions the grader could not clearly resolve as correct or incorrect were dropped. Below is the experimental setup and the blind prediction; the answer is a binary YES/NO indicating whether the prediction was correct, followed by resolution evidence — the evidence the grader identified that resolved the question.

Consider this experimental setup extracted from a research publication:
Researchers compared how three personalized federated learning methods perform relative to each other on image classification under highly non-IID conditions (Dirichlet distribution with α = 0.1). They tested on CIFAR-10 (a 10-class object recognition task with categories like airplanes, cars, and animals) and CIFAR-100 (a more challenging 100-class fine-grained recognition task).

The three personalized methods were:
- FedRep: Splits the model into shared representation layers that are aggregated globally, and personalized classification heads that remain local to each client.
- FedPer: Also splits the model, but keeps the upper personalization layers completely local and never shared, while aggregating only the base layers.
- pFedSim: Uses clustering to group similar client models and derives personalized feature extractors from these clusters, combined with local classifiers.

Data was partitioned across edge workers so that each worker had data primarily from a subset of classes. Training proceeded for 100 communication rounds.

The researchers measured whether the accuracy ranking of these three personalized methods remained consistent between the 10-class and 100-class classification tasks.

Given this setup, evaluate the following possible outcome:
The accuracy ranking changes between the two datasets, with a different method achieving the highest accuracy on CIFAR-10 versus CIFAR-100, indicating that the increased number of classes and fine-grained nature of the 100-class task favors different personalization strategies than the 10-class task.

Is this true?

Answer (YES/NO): YES